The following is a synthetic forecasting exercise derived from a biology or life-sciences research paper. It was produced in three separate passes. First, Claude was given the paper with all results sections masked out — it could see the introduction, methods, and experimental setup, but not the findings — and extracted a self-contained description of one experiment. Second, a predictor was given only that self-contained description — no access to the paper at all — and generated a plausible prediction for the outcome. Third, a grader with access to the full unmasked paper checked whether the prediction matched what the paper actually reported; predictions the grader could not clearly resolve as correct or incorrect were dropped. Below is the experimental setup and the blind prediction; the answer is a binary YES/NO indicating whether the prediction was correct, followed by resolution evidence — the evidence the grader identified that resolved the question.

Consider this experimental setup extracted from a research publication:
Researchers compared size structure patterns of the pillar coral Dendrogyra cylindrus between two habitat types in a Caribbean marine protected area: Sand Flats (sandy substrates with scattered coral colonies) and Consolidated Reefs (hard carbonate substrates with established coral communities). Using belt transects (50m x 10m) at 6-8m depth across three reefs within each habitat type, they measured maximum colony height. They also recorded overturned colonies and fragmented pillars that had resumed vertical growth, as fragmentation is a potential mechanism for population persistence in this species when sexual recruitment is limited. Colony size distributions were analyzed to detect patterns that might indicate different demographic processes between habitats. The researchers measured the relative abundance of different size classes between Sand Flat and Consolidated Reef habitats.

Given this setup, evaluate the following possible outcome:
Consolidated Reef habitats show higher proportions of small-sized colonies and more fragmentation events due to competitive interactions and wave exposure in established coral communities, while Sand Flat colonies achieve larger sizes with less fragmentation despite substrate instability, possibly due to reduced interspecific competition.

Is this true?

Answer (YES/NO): NO